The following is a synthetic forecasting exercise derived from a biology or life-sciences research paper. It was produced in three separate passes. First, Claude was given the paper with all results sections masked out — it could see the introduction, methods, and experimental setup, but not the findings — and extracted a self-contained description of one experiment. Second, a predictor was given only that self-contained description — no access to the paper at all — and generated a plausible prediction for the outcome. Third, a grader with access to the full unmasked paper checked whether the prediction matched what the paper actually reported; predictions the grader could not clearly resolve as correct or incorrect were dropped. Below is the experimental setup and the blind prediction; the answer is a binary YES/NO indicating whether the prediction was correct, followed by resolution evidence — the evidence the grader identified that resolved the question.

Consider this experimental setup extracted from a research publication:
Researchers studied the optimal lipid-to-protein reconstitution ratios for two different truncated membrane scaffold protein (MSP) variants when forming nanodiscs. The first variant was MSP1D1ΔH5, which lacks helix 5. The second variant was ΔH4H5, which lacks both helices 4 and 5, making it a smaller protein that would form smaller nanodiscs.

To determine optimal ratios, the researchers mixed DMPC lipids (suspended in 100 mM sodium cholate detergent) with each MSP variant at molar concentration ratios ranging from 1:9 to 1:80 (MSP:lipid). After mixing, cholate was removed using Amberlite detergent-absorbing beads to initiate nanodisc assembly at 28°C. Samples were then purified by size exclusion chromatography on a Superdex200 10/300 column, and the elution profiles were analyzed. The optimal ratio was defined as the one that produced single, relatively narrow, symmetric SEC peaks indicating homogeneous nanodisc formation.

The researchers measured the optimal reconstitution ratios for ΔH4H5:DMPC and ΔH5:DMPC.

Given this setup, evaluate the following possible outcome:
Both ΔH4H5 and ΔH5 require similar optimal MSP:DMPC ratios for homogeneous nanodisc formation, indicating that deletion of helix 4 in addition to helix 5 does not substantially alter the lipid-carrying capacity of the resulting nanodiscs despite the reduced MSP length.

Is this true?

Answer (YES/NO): NO